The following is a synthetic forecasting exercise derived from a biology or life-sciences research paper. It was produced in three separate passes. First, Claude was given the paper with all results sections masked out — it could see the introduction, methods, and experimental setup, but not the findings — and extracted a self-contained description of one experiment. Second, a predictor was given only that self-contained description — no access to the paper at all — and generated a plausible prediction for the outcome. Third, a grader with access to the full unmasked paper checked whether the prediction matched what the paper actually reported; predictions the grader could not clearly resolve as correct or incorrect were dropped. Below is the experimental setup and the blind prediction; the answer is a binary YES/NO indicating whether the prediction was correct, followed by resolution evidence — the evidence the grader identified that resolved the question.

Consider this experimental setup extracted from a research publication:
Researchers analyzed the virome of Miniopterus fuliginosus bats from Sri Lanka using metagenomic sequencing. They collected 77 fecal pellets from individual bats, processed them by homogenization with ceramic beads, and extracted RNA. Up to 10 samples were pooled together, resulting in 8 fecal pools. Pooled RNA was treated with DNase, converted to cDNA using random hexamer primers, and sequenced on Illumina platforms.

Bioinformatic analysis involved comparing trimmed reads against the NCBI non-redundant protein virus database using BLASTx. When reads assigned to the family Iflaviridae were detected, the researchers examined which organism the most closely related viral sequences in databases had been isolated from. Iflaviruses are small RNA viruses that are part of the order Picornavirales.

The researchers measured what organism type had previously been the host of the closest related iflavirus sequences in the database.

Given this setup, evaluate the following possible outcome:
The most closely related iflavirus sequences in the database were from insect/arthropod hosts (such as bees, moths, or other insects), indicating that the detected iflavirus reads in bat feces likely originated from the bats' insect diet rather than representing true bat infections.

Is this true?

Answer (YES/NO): YES